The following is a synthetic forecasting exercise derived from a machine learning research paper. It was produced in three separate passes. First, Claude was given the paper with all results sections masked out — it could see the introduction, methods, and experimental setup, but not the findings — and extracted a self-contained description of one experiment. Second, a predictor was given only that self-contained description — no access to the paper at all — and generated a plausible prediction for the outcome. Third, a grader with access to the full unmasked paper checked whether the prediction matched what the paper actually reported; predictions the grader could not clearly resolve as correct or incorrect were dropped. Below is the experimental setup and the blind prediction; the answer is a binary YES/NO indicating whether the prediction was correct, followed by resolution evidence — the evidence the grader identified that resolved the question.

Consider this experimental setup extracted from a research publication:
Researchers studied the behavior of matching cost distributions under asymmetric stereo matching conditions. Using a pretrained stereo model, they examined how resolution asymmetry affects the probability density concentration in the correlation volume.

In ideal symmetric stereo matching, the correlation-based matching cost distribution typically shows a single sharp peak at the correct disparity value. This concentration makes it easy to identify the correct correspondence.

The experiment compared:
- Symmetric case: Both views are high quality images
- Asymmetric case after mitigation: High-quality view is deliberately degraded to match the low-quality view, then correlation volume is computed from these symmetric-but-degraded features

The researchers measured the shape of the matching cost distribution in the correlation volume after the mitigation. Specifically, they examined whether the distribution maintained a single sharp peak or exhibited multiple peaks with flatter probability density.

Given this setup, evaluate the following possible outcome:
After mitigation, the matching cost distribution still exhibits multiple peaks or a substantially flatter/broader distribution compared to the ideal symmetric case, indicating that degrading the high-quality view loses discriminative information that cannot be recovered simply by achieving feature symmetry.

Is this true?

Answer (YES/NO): YES